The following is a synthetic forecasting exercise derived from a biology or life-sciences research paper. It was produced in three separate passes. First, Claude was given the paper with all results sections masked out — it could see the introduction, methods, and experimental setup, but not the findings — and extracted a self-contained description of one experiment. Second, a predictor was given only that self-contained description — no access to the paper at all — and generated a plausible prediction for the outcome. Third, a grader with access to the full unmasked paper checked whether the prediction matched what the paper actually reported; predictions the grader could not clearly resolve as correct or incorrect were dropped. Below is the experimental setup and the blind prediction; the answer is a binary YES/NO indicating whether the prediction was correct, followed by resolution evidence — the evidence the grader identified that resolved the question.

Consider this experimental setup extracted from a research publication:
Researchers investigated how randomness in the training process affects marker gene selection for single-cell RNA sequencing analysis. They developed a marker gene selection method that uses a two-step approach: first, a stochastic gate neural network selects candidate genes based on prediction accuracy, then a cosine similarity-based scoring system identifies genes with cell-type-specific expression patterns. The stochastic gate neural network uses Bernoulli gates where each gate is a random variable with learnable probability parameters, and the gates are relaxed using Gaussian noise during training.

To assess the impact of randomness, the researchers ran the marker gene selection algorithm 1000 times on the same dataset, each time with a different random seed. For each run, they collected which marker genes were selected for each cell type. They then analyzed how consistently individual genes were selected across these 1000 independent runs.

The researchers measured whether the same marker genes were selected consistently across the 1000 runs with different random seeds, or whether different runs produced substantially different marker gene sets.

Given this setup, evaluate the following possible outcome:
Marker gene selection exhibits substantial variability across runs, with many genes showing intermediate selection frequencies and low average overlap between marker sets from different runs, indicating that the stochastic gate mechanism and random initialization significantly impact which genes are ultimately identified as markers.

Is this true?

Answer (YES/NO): NO